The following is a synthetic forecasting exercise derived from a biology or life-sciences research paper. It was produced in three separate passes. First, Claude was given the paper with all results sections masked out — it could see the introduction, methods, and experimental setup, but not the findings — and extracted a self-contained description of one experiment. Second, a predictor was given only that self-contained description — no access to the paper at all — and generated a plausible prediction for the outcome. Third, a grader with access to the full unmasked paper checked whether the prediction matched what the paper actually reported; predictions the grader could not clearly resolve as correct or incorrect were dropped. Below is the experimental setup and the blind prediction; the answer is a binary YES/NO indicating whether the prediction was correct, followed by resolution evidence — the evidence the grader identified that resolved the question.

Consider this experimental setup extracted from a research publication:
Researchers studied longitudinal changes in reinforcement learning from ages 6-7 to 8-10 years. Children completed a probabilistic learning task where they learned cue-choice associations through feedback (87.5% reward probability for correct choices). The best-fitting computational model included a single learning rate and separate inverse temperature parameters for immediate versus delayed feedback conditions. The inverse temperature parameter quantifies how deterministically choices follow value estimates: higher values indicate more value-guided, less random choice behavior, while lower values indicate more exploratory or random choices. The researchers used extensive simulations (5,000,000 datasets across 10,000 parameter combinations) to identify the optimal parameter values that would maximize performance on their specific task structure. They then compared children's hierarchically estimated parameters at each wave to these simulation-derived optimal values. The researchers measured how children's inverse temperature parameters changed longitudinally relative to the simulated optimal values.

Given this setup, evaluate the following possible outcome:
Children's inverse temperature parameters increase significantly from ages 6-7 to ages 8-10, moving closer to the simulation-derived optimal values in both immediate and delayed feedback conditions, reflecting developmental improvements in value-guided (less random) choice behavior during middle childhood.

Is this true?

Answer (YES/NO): YES